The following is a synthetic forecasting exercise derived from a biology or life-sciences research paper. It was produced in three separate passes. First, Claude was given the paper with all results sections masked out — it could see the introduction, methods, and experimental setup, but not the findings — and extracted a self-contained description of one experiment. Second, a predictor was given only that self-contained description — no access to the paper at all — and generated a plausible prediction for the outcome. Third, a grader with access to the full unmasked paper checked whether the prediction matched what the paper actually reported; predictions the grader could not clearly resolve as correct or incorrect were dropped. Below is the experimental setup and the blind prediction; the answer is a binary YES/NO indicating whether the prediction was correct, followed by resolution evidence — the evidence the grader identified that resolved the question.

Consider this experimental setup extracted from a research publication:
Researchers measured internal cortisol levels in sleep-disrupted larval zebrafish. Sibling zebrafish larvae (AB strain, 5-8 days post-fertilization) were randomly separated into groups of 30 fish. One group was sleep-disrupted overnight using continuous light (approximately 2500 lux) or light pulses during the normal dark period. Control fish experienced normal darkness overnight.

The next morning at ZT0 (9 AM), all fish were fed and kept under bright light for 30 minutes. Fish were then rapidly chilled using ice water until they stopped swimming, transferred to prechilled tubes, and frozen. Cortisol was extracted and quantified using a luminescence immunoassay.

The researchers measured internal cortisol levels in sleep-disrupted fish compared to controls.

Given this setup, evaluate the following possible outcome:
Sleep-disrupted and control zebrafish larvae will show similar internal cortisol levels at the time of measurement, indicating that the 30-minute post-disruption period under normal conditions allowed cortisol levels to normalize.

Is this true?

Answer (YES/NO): NO